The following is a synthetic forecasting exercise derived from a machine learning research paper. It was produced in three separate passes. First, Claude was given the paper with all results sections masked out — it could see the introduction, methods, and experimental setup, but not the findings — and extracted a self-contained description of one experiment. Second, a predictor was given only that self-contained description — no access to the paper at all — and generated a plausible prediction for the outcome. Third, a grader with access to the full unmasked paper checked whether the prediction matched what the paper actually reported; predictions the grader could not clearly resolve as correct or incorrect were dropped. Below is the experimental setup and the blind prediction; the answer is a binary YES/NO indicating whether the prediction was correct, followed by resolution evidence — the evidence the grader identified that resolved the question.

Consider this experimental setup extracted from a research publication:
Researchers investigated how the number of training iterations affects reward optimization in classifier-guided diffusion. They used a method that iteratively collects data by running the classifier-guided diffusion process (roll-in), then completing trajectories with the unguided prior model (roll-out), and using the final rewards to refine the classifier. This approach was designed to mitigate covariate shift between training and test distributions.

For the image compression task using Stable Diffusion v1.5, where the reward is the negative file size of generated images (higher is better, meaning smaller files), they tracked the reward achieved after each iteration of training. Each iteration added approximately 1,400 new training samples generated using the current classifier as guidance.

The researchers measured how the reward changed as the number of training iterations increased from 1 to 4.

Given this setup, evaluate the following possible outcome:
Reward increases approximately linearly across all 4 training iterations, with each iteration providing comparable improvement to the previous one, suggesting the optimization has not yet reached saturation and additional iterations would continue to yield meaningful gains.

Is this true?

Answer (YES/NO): NO